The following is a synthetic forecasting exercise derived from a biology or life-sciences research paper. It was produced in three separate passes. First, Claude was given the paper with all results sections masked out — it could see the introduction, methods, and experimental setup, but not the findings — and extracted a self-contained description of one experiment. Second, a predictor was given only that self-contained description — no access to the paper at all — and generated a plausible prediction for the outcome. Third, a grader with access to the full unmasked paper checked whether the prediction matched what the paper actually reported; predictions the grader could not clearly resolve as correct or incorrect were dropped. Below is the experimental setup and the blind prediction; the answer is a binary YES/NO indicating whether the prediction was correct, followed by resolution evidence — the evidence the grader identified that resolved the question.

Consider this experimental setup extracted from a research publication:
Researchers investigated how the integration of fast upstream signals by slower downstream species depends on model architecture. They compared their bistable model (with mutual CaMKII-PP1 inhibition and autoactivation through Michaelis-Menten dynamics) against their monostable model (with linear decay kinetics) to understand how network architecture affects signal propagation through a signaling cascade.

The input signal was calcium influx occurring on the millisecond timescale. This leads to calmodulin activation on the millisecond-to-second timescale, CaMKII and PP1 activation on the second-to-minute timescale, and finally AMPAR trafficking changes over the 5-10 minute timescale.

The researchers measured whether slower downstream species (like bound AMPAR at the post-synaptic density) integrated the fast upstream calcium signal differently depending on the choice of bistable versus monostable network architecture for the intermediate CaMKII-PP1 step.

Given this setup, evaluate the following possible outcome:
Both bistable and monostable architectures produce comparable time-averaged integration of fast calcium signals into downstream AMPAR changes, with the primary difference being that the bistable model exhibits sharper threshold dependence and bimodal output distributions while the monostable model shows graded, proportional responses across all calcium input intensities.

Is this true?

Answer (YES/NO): NO